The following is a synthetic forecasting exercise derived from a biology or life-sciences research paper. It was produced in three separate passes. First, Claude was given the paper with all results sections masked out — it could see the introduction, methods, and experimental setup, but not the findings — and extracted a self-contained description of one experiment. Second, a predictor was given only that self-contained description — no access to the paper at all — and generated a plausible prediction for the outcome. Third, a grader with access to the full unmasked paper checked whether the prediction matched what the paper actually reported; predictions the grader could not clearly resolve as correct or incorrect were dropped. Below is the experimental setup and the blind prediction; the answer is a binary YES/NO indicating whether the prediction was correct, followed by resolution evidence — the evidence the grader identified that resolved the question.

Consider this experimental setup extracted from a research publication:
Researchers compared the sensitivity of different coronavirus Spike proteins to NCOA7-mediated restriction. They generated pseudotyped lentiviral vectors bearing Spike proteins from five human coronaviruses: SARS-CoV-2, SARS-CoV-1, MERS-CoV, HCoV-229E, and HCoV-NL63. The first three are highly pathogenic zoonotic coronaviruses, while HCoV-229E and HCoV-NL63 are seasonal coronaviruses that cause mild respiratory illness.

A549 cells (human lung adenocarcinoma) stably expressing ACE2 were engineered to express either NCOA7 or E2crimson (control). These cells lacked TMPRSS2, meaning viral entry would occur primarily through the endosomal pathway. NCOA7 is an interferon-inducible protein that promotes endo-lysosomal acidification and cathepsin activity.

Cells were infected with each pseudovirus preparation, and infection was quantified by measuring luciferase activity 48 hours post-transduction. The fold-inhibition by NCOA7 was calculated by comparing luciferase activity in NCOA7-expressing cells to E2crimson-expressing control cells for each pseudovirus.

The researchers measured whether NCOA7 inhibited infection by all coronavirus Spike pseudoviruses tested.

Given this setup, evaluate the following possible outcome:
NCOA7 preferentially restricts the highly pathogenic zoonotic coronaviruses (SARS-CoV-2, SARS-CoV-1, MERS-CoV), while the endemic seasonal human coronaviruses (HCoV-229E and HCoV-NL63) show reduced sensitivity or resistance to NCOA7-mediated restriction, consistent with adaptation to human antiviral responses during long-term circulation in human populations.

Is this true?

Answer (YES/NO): NO